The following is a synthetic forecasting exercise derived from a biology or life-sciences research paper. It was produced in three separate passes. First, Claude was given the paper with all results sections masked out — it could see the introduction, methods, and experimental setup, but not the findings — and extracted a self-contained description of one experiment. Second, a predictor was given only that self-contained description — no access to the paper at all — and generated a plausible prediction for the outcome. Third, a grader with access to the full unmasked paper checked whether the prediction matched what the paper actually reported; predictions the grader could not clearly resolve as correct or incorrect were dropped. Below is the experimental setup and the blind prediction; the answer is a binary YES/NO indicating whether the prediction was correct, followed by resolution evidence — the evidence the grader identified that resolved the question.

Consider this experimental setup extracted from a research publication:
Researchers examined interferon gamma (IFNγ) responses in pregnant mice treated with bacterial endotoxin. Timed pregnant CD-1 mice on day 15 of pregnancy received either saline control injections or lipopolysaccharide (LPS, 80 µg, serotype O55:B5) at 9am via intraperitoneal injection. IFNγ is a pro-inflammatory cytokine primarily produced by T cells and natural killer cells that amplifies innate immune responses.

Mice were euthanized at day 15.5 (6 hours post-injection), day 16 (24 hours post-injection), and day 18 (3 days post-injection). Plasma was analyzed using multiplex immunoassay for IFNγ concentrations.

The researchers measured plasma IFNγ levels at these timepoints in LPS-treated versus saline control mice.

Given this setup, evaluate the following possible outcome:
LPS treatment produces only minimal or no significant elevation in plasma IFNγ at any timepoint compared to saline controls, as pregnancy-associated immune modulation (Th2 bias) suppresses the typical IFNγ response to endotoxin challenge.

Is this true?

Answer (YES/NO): NO